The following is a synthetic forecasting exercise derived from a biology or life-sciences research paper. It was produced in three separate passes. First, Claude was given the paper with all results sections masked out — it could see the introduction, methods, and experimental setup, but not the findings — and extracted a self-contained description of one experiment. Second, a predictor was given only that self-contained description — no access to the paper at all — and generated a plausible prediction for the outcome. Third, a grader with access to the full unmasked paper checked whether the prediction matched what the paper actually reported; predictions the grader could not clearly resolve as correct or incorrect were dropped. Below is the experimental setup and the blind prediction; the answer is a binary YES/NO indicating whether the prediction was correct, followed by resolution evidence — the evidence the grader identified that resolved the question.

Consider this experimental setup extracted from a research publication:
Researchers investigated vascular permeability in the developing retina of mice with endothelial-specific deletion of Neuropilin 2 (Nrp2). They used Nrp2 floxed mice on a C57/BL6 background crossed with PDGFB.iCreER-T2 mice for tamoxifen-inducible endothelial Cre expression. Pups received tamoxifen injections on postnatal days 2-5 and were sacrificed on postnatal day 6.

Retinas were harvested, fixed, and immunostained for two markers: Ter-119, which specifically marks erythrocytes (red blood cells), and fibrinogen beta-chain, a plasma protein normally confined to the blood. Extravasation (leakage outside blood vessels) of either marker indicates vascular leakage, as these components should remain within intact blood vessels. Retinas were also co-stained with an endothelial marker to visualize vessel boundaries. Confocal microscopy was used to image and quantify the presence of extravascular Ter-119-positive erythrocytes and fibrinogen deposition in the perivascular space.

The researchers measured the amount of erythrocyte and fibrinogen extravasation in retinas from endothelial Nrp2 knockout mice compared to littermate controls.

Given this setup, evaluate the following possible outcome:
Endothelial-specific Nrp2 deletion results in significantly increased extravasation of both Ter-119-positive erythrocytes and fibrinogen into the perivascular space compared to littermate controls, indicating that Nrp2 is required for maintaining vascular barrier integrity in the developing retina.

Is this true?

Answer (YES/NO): YES